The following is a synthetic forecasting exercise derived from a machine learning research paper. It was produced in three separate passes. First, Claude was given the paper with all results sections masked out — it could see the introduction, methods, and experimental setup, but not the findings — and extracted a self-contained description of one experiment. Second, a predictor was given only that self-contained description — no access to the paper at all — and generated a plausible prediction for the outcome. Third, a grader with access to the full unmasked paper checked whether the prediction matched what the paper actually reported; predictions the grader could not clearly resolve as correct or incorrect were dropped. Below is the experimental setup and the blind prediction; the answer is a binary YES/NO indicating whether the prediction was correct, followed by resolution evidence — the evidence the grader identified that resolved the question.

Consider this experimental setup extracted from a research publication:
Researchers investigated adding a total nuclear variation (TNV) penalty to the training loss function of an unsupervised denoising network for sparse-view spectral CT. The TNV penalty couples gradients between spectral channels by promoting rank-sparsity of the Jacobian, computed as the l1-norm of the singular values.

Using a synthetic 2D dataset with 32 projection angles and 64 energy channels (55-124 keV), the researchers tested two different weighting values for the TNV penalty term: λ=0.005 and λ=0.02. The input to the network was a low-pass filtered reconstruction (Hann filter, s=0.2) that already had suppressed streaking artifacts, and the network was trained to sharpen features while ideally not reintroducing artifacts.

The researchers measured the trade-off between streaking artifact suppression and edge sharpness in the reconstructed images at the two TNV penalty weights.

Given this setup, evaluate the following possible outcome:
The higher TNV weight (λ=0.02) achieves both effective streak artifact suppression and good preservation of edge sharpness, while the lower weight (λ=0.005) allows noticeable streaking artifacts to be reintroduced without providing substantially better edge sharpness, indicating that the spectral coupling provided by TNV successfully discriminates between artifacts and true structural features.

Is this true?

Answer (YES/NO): NO